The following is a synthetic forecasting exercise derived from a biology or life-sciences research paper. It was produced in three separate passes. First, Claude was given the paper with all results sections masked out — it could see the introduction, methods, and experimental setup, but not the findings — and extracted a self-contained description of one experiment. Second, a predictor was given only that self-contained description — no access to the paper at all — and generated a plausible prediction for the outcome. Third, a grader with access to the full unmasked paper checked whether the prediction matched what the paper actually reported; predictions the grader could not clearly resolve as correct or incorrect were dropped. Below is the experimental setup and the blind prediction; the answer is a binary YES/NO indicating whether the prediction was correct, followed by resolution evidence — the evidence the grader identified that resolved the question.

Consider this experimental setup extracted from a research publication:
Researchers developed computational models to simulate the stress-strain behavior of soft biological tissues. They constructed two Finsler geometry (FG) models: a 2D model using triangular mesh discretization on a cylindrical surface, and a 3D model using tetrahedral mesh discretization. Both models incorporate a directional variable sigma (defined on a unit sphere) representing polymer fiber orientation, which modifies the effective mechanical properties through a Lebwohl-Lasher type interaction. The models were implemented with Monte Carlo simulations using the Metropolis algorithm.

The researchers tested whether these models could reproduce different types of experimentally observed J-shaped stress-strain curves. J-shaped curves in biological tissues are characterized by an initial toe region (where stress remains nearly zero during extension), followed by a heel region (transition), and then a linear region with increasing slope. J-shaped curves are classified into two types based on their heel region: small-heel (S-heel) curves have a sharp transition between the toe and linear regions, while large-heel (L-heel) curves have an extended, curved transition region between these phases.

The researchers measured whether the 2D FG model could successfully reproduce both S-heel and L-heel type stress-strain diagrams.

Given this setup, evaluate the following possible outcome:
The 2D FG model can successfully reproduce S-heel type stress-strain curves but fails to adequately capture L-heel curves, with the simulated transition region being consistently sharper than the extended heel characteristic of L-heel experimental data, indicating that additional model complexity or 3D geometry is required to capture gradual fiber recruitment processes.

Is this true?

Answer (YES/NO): YES